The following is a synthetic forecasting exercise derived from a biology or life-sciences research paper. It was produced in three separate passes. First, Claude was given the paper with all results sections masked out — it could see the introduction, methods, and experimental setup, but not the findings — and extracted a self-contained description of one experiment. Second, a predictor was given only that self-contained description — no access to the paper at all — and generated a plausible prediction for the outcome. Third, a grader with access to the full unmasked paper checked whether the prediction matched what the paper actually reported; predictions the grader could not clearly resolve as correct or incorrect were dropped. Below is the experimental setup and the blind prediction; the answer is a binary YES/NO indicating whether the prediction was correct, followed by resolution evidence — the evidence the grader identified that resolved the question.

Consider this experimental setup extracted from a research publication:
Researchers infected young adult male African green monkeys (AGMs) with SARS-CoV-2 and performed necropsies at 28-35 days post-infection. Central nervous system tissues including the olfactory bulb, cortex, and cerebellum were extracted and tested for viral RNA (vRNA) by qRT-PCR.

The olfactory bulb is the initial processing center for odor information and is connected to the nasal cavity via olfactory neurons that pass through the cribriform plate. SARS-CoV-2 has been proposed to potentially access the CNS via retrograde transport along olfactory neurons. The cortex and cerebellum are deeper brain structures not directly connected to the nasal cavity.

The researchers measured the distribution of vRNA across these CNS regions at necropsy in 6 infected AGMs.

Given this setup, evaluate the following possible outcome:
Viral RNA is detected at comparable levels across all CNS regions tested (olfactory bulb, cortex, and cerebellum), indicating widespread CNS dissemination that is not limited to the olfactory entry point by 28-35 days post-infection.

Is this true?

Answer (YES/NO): NO